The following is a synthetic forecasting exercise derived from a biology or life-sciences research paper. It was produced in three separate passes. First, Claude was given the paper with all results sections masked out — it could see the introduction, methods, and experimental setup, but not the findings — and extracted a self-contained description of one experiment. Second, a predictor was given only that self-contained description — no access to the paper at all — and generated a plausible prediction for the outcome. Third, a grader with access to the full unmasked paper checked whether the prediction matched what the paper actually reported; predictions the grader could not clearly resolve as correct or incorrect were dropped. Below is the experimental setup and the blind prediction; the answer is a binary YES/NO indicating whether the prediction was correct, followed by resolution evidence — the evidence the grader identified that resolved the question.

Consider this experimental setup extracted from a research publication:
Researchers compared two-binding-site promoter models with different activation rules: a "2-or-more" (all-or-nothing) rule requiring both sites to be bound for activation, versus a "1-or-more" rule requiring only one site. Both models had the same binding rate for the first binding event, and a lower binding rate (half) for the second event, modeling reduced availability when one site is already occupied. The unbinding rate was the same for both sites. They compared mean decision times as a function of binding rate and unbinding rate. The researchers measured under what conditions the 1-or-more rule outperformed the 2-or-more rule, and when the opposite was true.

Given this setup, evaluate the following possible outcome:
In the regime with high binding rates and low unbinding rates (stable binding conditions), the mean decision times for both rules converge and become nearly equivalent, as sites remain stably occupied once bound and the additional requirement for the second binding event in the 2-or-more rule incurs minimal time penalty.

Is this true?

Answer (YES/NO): NO